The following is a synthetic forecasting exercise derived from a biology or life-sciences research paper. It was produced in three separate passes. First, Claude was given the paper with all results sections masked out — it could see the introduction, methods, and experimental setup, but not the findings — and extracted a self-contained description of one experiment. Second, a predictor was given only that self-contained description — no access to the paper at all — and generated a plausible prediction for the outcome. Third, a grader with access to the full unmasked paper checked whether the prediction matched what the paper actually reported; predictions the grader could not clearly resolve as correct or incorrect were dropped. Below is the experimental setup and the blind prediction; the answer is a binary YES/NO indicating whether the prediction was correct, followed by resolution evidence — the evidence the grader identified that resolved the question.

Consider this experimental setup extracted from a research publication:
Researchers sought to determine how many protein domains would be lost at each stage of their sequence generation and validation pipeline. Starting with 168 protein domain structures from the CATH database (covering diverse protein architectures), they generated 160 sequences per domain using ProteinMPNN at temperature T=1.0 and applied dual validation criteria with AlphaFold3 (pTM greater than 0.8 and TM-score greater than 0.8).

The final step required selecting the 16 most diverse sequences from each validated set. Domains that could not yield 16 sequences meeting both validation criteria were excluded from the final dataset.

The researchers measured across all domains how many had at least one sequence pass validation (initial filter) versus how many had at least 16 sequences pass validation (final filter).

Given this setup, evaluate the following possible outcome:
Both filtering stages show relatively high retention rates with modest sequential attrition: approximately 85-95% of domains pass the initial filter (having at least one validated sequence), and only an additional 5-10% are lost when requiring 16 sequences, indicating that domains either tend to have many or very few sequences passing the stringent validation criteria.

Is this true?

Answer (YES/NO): NO